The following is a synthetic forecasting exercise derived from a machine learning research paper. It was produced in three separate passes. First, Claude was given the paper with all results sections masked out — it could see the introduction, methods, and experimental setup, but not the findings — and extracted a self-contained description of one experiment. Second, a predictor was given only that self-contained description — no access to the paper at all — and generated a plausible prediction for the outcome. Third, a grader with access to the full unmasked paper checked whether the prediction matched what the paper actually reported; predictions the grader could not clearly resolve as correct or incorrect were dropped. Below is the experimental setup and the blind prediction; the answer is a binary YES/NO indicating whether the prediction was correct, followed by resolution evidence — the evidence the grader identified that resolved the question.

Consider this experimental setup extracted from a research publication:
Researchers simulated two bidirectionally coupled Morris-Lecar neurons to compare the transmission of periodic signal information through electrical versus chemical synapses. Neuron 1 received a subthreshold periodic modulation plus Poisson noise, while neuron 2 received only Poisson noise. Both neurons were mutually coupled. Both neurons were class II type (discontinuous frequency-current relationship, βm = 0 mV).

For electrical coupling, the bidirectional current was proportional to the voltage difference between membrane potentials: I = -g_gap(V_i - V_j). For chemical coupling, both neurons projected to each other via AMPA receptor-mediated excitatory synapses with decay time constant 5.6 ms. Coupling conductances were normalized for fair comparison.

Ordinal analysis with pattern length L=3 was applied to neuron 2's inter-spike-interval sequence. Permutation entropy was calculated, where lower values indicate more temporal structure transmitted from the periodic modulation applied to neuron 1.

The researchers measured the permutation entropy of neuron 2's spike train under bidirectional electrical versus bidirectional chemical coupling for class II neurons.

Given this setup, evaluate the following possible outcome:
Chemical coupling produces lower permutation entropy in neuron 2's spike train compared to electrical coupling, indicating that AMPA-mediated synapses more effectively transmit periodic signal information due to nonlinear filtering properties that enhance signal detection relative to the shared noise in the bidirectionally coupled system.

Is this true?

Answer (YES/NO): NO